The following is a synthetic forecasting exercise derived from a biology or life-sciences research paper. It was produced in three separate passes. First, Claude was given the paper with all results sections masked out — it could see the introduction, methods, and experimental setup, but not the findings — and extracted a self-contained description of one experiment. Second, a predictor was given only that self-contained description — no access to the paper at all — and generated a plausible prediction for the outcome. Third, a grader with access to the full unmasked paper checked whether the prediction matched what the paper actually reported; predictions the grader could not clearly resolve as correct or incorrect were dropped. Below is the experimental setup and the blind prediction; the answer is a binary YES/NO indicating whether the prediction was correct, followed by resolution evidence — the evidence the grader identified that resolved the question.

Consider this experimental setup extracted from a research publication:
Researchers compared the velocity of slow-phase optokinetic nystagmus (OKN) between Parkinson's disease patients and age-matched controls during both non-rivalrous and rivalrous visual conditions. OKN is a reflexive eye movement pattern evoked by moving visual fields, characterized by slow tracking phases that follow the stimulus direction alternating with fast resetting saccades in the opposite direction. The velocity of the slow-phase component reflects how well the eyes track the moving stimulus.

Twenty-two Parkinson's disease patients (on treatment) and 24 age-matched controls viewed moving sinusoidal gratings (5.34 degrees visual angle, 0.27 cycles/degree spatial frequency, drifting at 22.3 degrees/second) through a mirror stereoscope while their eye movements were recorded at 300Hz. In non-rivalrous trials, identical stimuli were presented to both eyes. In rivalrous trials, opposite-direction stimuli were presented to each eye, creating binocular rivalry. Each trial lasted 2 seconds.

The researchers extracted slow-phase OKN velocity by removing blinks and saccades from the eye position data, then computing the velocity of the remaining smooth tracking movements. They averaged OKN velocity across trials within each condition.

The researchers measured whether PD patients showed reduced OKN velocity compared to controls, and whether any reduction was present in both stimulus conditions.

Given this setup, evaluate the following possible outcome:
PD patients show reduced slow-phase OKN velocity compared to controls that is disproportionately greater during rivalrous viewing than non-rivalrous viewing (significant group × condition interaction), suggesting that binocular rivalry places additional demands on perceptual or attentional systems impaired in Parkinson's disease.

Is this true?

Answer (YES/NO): NO